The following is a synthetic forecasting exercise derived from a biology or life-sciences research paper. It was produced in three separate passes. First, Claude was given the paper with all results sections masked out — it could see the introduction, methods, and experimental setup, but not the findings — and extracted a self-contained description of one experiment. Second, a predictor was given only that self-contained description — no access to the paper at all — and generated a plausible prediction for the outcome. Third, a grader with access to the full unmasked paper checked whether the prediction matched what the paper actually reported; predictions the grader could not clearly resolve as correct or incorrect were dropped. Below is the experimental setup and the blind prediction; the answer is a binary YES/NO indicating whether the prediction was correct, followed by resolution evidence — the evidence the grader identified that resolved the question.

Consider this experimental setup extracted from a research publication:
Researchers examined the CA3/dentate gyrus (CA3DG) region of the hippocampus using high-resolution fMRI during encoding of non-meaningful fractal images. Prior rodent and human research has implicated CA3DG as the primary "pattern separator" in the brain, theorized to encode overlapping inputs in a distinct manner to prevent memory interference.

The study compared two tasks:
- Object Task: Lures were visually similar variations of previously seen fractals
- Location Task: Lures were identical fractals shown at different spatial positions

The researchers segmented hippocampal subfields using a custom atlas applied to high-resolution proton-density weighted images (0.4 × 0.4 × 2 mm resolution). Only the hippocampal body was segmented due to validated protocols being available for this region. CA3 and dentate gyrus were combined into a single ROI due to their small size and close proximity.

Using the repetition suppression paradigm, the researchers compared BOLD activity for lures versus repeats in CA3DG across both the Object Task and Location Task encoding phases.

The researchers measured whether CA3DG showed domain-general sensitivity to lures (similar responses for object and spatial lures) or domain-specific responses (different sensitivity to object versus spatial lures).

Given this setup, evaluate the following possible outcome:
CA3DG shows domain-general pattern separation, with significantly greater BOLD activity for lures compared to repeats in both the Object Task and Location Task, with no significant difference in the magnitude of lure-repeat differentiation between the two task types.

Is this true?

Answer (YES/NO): NO